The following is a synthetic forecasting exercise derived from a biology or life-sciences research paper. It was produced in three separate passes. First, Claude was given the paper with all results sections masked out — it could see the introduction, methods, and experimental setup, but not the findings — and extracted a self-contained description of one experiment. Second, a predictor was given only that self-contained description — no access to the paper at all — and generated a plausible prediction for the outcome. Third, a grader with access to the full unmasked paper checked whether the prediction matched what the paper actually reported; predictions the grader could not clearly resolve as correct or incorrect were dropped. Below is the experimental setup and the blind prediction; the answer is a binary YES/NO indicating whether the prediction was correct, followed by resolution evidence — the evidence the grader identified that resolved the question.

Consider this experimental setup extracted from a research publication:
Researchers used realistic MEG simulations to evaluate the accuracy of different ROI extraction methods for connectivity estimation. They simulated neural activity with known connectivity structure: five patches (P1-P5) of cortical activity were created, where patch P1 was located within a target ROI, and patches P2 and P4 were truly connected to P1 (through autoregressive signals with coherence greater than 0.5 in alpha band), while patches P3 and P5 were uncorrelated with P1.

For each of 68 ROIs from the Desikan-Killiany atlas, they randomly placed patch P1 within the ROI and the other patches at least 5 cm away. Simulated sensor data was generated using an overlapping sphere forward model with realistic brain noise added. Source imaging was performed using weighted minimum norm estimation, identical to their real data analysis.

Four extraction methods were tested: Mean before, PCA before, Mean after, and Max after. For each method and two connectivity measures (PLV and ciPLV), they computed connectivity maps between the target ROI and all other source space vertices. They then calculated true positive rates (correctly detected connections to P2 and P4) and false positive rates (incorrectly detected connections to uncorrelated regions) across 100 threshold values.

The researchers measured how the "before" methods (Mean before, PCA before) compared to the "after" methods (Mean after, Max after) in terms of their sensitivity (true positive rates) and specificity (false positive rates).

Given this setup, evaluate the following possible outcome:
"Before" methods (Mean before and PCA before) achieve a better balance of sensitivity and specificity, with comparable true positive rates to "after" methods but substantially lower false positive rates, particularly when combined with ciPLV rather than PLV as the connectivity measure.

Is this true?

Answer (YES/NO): NO